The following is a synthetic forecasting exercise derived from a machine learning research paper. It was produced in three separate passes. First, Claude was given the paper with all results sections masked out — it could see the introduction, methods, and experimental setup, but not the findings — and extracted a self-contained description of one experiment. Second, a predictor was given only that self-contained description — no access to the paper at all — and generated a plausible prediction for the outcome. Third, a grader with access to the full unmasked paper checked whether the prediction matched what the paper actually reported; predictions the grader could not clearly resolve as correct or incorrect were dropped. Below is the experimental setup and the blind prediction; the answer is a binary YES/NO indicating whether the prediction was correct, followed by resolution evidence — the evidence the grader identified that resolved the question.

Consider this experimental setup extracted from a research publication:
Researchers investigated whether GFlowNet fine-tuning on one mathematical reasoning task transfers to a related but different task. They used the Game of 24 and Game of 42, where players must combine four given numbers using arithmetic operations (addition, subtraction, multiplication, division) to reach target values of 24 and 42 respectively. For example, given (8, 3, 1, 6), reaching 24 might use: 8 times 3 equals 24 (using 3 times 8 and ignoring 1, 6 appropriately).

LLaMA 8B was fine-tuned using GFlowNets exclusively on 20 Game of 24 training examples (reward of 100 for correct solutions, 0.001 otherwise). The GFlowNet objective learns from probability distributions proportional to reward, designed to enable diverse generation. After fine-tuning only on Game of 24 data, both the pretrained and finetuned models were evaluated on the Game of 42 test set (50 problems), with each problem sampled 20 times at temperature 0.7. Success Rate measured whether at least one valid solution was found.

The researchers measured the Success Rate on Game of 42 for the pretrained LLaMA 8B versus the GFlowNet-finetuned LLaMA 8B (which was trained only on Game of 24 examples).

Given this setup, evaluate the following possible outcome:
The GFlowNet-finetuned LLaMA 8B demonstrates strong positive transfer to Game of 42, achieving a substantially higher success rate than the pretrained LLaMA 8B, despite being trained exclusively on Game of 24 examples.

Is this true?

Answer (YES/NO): NO